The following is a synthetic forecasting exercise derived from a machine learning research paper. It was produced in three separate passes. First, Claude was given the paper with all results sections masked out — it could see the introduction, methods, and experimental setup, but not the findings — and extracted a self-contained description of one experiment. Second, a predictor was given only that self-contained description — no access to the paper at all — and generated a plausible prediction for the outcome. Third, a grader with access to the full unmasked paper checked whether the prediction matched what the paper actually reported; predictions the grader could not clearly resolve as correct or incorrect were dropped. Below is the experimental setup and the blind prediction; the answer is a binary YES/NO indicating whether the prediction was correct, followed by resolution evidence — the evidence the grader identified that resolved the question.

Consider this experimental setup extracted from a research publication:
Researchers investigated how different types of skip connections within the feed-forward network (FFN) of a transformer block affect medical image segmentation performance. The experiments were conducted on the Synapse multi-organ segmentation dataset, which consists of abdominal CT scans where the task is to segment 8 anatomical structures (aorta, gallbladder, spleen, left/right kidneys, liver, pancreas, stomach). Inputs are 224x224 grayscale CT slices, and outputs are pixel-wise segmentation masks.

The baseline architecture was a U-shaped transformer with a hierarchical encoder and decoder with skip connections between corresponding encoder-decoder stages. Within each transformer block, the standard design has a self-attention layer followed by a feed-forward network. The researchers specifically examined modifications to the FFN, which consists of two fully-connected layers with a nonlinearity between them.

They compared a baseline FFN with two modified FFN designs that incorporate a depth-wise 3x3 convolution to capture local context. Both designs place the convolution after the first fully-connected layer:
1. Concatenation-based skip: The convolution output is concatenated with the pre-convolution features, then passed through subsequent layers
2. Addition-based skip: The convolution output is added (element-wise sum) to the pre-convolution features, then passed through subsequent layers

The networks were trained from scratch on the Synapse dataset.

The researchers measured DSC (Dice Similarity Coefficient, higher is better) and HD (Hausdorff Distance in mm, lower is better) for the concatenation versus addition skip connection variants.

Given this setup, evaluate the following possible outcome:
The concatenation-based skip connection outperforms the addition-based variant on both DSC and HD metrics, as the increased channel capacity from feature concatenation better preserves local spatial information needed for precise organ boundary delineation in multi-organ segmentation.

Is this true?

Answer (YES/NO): NO